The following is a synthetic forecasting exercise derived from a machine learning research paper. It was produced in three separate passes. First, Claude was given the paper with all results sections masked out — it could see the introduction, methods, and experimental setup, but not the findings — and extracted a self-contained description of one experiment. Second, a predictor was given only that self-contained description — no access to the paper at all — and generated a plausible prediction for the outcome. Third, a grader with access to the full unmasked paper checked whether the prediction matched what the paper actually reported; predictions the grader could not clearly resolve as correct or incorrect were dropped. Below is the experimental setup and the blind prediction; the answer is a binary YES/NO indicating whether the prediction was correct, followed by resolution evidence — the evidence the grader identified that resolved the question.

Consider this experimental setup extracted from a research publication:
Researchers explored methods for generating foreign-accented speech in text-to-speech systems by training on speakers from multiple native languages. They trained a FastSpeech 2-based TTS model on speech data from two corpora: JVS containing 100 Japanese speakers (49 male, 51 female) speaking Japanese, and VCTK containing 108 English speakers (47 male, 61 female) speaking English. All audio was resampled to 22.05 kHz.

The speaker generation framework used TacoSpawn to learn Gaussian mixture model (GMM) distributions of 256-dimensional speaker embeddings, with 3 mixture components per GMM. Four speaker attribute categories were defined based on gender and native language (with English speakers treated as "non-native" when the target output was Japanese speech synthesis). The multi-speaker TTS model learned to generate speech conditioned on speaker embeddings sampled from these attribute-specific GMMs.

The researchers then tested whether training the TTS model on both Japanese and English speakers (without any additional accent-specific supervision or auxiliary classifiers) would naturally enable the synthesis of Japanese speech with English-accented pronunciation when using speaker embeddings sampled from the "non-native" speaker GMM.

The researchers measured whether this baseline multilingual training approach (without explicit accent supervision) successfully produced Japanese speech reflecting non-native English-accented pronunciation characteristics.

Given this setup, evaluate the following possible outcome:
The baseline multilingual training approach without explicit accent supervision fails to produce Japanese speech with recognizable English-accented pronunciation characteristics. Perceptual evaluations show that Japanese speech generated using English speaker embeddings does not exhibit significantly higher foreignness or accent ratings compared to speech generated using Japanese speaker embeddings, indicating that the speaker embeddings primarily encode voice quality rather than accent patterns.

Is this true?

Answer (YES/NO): YES